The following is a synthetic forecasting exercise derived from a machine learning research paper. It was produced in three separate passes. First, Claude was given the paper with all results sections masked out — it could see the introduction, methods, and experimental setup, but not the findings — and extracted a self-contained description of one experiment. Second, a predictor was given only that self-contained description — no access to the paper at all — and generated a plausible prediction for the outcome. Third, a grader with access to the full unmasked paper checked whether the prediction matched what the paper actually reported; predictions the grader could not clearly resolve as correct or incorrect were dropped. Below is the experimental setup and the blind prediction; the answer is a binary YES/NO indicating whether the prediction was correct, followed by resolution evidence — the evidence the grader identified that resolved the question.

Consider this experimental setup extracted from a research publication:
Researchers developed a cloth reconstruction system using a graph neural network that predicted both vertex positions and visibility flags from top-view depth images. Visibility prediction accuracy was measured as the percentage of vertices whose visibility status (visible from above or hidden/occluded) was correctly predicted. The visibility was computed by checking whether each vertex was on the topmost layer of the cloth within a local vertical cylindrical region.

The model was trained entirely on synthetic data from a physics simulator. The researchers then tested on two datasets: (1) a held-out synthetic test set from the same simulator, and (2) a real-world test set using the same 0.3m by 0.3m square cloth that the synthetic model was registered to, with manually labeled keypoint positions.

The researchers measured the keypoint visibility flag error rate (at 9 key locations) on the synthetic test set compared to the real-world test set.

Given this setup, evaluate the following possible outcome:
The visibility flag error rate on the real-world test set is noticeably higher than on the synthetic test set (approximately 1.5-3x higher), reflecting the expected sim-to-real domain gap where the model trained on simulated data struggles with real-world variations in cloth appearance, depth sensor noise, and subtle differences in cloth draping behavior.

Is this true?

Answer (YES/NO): NO